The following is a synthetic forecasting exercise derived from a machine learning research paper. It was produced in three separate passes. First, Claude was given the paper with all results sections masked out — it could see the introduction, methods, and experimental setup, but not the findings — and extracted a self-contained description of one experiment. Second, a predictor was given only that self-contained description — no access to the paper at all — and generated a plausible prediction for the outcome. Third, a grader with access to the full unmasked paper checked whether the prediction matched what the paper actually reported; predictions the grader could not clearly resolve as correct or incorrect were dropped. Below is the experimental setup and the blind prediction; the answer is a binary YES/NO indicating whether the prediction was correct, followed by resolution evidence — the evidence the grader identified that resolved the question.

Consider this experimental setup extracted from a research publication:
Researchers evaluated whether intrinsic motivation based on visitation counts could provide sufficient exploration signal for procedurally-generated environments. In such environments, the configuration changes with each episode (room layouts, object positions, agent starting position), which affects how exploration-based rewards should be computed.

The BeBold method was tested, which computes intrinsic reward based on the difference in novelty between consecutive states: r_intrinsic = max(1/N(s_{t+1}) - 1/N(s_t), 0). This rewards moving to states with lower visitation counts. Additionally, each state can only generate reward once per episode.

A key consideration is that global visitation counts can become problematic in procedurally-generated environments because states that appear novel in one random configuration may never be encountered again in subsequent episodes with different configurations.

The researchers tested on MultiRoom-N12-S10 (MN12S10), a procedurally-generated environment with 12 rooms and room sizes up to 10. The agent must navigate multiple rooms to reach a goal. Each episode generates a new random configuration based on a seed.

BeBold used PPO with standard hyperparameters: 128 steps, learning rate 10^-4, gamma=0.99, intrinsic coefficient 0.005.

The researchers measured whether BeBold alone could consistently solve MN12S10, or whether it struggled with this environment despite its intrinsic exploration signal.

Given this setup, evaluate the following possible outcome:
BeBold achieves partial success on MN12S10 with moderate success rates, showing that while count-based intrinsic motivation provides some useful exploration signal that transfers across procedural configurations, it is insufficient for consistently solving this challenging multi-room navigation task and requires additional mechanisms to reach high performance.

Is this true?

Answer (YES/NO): NO